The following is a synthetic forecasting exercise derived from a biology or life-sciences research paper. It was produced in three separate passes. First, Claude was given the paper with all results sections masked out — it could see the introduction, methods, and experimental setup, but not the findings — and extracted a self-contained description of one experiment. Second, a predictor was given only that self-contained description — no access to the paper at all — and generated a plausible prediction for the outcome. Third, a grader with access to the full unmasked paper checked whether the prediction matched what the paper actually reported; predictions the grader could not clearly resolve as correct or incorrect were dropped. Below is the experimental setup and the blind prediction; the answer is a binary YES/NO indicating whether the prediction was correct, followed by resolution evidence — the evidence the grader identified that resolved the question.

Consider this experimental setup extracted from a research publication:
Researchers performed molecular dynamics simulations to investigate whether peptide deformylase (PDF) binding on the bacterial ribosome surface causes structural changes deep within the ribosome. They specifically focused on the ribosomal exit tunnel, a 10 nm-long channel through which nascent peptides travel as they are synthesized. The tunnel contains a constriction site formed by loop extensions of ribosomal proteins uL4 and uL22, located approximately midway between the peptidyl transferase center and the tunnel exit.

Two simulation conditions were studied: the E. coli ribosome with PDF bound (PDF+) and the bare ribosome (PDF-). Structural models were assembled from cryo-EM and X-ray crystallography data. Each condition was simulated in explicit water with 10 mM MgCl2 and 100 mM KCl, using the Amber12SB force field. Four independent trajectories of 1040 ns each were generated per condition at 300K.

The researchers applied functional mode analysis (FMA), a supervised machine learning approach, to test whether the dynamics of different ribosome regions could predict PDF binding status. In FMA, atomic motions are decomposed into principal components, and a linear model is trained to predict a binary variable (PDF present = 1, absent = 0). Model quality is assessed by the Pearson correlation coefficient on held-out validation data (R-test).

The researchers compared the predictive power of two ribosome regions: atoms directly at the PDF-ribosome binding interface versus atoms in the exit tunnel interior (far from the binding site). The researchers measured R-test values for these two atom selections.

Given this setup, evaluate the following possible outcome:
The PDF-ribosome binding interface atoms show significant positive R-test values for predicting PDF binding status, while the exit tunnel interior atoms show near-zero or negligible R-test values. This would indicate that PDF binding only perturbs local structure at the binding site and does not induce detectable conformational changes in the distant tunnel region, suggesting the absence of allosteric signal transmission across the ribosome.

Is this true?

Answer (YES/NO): NO